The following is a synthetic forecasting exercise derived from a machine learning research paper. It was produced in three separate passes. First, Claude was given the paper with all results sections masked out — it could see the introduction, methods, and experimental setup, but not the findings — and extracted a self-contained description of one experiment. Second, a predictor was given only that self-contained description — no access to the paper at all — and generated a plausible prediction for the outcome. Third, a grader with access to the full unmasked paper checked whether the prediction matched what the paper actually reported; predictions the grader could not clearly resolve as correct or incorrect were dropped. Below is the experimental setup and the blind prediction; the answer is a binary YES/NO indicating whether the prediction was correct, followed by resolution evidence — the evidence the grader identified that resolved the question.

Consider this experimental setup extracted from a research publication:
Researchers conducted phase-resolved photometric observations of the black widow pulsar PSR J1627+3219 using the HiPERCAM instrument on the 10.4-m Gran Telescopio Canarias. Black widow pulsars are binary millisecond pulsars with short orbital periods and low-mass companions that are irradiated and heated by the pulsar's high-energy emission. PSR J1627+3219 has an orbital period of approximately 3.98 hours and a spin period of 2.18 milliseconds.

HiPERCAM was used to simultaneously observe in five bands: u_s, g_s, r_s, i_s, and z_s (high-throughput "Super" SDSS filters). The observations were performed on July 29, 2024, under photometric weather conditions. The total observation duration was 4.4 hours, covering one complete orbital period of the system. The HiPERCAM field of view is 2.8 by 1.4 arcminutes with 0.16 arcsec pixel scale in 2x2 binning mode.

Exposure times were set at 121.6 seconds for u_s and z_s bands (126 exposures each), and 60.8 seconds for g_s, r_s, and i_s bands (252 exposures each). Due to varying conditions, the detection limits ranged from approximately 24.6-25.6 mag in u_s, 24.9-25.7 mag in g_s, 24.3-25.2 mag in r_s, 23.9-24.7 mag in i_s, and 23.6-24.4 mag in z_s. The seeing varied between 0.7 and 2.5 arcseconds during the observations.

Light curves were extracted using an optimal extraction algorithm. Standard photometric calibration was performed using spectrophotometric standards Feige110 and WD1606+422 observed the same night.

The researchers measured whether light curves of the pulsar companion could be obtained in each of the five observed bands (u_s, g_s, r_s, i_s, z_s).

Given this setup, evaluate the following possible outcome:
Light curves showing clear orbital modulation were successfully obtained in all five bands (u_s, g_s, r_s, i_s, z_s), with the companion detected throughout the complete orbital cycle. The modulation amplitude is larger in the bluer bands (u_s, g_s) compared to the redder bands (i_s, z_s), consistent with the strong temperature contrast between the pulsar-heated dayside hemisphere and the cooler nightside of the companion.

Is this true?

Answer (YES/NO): NO